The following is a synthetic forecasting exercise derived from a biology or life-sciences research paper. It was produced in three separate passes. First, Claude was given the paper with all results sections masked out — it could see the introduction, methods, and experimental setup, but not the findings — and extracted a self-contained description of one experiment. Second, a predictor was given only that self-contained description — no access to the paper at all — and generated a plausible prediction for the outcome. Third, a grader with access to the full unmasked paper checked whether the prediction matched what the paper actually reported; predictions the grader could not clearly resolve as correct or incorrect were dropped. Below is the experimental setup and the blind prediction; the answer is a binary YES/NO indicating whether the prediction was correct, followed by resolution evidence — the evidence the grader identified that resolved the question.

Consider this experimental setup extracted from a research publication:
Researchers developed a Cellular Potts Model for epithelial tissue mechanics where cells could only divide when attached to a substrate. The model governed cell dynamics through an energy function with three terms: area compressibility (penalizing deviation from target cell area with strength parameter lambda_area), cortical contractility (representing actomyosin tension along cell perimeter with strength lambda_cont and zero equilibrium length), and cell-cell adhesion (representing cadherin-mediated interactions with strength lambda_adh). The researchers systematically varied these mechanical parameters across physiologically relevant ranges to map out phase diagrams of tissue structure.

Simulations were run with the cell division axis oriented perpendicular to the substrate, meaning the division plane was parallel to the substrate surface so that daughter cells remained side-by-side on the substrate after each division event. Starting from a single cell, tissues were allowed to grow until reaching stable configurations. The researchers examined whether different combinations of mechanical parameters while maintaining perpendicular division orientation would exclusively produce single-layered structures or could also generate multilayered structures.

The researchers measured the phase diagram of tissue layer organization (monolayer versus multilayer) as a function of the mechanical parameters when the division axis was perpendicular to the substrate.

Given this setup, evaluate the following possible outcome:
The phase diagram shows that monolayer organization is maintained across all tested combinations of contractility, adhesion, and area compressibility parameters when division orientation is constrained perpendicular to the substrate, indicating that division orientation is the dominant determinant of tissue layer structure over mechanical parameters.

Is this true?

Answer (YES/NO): NO